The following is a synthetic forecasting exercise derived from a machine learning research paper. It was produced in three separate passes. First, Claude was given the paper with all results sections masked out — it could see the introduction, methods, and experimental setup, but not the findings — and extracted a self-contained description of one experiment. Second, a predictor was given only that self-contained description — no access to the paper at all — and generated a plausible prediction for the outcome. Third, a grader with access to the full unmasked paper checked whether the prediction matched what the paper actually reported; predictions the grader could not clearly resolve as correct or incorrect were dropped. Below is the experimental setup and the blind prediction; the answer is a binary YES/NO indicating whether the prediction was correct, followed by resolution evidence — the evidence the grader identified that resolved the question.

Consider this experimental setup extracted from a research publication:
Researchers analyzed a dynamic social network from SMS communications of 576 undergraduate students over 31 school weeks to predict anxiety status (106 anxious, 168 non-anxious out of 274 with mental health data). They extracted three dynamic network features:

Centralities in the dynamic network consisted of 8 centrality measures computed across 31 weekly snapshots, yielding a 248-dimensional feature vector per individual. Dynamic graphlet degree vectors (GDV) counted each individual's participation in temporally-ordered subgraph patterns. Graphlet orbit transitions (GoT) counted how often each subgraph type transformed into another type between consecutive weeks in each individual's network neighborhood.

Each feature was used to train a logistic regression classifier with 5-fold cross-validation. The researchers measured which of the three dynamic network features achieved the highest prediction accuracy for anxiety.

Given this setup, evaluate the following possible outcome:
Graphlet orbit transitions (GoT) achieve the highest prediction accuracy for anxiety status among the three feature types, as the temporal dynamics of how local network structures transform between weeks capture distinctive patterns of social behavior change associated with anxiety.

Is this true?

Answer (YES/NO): NO